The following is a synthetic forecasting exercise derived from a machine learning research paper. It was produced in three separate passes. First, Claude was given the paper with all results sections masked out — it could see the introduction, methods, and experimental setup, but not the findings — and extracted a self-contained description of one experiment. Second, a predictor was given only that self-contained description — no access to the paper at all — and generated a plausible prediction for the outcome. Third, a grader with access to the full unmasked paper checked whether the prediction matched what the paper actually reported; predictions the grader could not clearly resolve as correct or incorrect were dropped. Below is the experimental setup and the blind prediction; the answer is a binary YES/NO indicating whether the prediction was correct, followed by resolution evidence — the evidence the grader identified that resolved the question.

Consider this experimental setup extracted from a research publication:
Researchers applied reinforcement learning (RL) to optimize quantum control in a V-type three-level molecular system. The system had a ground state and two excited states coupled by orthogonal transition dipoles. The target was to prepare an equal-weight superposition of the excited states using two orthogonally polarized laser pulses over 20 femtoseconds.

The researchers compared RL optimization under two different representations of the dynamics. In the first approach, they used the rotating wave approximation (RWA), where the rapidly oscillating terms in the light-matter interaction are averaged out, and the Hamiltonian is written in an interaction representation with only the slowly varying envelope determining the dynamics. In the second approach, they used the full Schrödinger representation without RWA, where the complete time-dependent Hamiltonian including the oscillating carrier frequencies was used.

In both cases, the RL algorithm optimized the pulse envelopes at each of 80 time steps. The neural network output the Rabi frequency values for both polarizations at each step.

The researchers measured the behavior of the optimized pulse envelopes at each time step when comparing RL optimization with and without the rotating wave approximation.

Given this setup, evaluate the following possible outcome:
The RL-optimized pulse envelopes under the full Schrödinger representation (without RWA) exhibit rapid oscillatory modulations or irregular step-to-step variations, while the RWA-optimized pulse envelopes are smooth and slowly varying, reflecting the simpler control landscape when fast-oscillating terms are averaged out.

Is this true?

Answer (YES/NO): YES